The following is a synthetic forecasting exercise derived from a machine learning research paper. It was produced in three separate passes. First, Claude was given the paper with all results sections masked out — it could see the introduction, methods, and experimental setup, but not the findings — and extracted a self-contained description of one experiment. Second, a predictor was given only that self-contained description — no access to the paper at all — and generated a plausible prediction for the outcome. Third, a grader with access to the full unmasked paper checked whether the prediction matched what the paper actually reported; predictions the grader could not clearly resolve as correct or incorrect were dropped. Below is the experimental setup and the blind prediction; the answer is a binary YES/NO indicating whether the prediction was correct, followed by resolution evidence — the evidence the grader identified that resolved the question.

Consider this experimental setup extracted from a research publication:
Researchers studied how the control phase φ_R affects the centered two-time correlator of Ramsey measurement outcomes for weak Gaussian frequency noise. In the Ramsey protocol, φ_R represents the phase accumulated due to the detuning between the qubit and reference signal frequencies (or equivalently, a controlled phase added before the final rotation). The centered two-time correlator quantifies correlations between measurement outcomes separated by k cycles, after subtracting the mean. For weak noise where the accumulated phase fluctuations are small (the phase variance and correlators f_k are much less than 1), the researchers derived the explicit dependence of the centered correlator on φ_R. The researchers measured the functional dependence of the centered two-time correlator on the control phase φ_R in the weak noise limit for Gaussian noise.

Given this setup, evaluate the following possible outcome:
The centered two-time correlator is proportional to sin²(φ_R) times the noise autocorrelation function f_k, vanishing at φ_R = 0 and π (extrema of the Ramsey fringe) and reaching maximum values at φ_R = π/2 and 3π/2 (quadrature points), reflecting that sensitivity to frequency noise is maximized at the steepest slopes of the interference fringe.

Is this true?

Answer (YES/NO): YES